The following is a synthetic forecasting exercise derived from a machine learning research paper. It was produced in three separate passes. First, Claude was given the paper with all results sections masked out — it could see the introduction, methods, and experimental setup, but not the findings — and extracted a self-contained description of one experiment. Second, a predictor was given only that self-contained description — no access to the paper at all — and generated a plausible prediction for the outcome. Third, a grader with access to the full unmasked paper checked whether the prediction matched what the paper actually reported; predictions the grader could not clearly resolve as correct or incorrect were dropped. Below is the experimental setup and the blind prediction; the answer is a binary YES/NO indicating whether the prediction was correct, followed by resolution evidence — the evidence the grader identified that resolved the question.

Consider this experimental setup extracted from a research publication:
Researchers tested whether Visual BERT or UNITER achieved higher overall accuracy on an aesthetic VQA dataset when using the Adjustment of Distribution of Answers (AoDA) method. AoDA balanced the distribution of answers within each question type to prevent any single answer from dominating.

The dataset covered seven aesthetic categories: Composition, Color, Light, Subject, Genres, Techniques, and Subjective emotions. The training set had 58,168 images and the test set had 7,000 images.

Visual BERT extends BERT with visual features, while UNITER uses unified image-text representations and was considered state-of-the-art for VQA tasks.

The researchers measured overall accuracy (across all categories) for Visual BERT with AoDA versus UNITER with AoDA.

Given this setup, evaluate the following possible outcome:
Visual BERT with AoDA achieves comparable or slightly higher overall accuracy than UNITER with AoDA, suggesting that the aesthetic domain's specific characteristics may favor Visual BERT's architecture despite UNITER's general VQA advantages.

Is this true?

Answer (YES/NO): YES